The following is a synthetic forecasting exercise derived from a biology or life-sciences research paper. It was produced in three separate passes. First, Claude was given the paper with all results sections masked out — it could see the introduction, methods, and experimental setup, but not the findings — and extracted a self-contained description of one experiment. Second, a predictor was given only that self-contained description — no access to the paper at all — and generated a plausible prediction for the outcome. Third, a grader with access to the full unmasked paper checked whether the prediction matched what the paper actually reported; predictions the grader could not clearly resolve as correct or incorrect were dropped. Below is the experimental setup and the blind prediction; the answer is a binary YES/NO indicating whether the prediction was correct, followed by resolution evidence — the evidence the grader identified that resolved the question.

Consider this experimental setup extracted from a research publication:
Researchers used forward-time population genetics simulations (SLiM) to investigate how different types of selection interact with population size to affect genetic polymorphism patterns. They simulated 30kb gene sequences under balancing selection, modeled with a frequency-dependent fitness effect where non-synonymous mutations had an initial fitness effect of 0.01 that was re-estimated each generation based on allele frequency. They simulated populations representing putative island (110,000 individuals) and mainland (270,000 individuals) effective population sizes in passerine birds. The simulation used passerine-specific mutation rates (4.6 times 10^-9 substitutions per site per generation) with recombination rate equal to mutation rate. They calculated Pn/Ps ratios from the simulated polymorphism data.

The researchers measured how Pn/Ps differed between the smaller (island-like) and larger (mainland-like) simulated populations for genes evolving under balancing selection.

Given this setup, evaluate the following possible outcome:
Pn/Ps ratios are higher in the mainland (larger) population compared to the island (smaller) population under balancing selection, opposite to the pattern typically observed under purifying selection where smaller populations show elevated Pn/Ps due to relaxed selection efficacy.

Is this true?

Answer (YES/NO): YES